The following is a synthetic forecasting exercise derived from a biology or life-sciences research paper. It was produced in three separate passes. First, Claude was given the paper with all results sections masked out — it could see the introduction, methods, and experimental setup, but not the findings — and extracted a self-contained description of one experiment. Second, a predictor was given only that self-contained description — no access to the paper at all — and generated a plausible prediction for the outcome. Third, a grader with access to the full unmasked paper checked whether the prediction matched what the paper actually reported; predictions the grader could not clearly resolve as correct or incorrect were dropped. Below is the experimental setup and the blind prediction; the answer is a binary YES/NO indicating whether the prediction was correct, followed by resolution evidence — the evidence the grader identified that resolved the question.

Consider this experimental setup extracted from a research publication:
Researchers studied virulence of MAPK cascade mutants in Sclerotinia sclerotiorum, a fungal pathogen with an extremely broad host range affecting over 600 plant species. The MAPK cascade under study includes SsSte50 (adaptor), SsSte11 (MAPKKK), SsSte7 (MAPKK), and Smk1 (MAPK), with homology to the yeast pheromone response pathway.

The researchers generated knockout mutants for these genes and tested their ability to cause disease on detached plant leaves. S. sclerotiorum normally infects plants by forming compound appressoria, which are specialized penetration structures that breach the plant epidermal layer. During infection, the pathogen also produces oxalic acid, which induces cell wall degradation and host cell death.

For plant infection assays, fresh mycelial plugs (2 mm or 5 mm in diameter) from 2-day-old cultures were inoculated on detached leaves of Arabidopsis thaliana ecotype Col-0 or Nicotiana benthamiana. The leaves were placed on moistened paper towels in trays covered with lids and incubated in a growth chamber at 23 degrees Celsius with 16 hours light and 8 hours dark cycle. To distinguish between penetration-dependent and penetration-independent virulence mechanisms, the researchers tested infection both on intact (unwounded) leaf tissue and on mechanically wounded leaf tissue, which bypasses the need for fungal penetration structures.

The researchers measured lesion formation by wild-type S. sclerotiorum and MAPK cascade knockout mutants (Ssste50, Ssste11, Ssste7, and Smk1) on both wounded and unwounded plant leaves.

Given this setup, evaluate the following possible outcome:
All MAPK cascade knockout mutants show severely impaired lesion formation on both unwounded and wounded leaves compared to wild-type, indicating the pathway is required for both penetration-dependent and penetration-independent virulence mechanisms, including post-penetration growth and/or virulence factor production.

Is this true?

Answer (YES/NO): NO